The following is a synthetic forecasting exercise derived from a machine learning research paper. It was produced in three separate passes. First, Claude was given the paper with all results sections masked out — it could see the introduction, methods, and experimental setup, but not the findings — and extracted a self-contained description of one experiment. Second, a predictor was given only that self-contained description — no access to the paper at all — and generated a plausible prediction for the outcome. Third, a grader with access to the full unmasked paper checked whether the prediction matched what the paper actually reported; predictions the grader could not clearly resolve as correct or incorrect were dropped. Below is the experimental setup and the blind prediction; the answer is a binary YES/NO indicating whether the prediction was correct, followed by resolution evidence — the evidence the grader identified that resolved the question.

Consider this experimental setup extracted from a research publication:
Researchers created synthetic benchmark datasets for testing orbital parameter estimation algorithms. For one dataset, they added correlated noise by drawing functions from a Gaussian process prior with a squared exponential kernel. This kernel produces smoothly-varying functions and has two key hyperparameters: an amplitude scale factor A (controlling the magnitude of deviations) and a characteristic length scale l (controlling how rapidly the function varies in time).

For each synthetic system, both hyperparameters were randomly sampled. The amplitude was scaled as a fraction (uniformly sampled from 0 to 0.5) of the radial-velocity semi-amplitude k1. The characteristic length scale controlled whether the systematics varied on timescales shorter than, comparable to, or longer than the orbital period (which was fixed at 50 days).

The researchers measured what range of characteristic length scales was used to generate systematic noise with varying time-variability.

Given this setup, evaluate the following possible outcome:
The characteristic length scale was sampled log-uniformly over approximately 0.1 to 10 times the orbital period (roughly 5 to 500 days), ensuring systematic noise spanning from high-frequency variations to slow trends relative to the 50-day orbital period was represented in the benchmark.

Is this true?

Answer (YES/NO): NO